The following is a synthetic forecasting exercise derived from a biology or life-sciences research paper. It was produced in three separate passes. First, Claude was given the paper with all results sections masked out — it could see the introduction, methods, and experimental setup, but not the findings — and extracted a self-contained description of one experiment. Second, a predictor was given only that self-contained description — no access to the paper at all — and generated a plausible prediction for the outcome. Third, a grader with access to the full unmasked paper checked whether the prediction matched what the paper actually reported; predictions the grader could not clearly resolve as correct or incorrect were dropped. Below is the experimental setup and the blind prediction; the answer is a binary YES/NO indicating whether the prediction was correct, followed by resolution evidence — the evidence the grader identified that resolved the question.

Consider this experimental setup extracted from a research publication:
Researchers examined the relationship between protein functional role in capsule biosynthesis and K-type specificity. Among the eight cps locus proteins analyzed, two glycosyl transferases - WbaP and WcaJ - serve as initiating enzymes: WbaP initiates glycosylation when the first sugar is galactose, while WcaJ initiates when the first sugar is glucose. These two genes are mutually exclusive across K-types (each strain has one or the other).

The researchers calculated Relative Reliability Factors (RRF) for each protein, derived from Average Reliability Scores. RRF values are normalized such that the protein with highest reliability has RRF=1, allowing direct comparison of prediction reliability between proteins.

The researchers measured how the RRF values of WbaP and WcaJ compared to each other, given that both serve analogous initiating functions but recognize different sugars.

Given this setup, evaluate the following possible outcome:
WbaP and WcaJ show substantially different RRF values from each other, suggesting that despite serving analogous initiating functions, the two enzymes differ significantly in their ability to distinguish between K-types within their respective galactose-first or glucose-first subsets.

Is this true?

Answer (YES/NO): NO